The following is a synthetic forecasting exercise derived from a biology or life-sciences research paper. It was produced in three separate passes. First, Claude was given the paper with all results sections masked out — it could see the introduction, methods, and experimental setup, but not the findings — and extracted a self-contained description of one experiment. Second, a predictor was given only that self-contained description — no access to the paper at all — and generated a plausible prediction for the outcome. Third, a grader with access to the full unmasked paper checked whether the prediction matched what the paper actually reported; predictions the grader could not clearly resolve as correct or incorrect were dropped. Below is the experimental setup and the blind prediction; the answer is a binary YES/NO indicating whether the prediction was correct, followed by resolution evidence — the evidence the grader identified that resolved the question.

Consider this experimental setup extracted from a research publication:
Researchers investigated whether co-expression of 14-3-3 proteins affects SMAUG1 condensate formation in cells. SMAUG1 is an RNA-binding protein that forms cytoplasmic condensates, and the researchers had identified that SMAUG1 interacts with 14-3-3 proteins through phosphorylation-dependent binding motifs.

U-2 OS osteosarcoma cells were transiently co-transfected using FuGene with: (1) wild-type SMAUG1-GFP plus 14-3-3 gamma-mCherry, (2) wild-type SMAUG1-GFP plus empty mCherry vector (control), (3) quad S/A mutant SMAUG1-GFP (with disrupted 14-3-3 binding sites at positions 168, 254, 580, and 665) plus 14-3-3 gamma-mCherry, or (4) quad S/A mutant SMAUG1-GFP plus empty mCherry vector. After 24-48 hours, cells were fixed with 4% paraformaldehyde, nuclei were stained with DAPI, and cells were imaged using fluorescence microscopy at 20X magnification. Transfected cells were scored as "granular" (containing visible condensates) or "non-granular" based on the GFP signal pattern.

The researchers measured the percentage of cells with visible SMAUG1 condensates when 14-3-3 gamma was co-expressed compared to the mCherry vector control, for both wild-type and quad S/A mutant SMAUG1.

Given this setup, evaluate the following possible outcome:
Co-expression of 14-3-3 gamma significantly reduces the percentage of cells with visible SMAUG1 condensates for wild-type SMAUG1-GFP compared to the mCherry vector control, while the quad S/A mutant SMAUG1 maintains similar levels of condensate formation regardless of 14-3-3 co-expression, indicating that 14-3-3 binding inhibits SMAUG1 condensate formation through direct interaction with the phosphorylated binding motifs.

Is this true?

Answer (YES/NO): NO